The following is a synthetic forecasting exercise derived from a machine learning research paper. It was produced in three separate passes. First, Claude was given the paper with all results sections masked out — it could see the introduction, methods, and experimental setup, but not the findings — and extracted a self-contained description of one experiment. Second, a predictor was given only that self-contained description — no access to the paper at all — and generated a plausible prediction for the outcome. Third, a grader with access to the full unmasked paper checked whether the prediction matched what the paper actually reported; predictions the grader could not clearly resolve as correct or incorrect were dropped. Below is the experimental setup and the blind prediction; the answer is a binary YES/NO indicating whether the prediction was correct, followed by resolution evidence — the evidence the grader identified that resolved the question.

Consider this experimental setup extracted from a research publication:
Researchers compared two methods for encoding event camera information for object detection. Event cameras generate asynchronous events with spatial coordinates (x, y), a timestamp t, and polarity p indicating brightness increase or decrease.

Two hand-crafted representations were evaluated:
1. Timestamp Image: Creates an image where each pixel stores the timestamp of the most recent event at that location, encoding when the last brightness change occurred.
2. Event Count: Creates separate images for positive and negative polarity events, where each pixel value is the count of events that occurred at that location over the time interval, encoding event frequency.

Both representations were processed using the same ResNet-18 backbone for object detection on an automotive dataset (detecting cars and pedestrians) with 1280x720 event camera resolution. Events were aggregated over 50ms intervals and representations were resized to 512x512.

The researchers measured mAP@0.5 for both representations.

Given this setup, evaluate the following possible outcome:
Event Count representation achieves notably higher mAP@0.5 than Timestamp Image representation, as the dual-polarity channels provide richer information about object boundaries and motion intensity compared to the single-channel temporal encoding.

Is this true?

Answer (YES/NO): NO